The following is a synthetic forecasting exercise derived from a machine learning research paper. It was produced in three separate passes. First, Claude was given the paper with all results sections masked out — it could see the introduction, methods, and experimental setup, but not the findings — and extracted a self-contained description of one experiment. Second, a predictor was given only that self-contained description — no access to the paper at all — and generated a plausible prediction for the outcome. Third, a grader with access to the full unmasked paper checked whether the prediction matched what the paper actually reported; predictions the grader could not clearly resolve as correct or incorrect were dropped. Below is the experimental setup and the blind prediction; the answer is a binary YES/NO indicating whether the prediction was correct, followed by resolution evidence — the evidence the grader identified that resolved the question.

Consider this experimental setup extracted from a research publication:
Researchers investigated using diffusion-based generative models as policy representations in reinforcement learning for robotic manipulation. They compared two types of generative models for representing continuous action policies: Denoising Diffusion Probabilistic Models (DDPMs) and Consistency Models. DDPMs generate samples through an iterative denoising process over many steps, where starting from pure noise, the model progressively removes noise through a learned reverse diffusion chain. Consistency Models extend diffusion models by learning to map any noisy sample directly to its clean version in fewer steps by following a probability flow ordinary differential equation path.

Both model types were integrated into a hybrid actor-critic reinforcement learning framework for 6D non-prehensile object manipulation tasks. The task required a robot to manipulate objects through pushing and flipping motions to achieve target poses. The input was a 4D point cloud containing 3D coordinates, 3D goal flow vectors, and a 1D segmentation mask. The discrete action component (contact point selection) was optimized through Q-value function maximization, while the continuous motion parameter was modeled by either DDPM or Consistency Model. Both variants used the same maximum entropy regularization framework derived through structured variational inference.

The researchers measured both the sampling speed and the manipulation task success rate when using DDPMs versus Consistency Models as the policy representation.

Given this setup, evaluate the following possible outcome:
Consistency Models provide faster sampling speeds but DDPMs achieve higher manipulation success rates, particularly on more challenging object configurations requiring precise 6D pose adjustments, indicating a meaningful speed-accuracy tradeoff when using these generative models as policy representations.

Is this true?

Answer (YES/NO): NO